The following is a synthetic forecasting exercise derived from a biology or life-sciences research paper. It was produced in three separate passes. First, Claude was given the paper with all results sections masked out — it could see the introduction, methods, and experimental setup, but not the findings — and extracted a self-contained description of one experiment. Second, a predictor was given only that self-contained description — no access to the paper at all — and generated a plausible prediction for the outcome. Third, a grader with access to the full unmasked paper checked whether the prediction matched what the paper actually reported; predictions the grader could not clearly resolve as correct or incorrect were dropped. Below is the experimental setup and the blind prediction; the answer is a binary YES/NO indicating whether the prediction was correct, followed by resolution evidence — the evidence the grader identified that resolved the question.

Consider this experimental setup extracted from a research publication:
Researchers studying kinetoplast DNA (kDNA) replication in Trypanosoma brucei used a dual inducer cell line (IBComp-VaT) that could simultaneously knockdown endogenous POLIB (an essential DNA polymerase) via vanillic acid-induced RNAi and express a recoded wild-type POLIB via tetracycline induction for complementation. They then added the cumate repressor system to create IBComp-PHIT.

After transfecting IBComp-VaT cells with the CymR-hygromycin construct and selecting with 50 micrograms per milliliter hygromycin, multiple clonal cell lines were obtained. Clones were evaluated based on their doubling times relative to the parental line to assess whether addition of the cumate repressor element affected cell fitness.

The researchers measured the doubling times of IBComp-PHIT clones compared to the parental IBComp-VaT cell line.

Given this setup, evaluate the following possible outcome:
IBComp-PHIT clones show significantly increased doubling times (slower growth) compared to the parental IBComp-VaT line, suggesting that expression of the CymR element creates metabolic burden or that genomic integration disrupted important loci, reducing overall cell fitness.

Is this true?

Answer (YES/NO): NO